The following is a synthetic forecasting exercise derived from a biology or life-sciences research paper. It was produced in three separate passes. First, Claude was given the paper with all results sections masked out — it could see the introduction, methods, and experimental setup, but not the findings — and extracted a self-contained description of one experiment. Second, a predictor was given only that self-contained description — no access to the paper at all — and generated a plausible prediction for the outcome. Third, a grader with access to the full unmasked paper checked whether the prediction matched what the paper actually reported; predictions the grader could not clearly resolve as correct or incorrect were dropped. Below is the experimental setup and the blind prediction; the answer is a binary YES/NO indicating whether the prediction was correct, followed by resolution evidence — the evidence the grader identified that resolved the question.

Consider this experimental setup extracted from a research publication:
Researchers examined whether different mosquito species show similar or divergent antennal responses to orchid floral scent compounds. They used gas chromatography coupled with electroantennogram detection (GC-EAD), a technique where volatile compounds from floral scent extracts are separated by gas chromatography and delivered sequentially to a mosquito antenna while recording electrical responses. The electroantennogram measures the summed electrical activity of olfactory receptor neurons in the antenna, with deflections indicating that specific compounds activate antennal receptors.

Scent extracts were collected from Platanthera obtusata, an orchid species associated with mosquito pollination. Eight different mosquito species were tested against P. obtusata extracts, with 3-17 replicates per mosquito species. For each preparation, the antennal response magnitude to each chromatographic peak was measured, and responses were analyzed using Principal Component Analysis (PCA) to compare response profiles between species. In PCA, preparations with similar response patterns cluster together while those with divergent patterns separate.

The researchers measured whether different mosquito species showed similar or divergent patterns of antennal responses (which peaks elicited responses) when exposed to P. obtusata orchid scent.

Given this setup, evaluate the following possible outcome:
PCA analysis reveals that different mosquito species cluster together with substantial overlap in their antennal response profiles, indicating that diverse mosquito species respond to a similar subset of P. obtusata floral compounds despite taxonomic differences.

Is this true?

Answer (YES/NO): YES